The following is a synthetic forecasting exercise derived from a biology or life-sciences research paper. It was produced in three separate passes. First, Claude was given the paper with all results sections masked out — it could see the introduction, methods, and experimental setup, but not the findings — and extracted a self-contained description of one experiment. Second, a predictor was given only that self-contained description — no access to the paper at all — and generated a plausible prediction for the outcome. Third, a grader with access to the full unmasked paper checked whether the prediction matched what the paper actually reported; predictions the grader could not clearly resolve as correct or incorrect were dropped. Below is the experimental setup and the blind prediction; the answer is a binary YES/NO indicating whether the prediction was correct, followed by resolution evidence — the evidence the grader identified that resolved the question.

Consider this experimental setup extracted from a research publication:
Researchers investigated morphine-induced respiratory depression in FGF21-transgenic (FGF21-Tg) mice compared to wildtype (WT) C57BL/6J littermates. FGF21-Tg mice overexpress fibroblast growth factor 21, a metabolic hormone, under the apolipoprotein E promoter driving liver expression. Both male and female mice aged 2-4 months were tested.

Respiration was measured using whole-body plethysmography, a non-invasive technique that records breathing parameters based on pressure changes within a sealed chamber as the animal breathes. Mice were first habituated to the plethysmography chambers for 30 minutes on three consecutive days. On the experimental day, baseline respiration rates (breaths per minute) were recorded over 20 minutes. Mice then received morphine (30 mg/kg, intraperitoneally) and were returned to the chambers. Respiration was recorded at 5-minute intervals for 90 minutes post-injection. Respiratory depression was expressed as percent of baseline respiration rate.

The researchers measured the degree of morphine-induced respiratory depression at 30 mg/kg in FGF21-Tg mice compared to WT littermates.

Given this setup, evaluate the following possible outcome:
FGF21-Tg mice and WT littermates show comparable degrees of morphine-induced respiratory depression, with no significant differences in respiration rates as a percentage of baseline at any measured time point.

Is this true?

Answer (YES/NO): YES